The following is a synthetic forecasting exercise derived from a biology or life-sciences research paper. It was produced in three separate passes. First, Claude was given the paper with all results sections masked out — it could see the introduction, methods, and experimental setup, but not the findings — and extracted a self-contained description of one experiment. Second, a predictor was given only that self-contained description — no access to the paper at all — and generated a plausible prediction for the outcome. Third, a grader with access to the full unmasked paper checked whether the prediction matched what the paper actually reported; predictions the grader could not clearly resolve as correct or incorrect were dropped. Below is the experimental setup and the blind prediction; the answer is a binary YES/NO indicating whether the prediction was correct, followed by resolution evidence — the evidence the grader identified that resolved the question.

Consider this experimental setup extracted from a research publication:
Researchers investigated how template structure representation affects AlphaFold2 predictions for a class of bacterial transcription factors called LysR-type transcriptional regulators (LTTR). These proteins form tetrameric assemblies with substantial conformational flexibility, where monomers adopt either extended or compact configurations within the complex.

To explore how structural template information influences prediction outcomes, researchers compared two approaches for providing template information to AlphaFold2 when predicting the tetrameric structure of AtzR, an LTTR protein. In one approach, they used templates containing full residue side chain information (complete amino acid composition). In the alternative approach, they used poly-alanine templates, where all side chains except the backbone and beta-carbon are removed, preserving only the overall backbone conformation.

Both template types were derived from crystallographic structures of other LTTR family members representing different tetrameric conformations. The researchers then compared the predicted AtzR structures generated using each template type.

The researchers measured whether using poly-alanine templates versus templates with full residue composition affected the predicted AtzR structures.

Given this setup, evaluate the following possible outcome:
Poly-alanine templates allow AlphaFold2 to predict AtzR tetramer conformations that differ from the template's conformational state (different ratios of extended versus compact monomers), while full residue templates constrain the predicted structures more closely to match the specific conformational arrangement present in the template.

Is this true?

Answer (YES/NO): NO